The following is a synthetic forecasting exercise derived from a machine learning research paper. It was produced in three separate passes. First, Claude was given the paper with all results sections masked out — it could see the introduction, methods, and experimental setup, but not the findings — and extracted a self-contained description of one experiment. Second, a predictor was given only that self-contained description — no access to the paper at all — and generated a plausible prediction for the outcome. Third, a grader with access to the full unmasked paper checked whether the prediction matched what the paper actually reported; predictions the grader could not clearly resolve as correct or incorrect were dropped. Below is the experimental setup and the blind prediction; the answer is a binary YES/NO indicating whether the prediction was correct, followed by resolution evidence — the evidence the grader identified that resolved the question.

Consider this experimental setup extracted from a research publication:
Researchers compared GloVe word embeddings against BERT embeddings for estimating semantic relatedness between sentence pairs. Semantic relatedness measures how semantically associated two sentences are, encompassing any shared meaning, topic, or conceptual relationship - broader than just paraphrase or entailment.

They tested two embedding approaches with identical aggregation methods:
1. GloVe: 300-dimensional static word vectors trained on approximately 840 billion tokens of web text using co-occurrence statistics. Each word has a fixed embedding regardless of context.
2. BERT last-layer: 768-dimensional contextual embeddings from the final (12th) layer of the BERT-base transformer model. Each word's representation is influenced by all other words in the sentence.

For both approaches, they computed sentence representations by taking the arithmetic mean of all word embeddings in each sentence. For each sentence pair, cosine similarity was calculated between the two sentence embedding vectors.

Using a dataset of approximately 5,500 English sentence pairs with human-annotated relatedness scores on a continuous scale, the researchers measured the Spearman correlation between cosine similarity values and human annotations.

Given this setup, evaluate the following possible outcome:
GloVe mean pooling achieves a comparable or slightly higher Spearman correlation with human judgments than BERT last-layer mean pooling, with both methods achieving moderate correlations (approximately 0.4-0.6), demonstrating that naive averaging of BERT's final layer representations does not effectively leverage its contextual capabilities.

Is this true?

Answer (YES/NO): YES